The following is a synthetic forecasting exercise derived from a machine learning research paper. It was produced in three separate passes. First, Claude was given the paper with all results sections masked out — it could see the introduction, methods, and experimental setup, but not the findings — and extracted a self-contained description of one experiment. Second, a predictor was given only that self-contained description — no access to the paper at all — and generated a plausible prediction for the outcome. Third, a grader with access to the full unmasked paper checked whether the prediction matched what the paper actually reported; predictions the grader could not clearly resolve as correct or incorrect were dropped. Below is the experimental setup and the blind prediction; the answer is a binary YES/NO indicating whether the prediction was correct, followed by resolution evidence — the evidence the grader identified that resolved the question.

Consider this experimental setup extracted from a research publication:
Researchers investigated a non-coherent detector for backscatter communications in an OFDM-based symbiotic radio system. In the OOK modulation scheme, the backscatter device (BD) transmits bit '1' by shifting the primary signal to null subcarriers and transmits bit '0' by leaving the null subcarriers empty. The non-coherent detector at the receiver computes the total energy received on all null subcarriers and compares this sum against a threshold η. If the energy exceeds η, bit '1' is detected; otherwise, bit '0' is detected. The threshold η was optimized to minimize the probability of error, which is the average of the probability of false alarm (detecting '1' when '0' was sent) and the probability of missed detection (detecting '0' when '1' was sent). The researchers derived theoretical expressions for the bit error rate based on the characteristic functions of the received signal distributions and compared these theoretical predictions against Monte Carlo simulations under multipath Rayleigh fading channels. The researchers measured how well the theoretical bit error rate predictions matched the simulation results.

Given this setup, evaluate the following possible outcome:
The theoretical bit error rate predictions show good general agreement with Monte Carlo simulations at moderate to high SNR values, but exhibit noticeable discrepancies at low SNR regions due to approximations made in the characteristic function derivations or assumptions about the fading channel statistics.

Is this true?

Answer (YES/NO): NO